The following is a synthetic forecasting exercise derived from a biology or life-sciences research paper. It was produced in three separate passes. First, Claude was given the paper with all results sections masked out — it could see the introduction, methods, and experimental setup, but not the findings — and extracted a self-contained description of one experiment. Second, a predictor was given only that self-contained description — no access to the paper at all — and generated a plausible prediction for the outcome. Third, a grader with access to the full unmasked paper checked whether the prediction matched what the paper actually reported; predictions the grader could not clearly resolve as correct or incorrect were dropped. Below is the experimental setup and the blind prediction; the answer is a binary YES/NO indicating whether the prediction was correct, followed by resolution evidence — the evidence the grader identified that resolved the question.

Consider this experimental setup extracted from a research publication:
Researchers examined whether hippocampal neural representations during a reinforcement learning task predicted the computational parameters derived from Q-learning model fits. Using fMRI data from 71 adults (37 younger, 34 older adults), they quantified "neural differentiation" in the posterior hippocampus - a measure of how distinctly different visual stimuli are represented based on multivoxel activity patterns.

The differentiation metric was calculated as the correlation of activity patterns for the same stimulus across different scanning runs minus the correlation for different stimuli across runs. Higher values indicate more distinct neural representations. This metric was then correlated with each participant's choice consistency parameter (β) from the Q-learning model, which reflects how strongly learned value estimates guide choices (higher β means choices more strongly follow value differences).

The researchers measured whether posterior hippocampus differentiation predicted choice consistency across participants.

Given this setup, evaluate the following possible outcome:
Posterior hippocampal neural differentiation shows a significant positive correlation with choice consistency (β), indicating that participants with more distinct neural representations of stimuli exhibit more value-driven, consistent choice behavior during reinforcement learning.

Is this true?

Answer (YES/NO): YES